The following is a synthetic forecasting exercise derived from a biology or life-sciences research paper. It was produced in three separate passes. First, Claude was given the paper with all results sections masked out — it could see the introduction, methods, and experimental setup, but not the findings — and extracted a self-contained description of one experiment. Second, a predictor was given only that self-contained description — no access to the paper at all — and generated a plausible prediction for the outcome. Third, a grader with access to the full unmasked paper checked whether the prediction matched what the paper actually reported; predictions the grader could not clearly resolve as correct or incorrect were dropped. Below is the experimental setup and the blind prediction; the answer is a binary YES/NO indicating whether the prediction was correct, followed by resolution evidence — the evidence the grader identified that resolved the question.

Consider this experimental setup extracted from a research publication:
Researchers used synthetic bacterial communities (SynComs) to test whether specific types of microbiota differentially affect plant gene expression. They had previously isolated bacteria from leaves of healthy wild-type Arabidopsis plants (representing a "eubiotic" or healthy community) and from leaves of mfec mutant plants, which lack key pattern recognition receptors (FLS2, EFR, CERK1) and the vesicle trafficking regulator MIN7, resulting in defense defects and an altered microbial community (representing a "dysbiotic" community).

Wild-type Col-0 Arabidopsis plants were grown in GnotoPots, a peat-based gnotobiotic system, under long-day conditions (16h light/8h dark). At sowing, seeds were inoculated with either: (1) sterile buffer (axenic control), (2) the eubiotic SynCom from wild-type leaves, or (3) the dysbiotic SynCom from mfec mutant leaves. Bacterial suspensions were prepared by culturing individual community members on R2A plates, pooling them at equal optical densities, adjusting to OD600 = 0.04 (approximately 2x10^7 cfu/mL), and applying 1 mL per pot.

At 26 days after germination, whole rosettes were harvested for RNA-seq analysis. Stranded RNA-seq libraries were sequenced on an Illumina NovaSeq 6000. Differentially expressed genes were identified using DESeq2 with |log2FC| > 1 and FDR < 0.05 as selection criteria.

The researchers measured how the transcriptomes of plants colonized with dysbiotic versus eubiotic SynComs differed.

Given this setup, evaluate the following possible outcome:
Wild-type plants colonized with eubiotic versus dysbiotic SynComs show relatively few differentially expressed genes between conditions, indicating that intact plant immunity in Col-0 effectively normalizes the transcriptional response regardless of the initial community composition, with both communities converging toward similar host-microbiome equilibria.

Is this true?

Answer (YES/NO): NO